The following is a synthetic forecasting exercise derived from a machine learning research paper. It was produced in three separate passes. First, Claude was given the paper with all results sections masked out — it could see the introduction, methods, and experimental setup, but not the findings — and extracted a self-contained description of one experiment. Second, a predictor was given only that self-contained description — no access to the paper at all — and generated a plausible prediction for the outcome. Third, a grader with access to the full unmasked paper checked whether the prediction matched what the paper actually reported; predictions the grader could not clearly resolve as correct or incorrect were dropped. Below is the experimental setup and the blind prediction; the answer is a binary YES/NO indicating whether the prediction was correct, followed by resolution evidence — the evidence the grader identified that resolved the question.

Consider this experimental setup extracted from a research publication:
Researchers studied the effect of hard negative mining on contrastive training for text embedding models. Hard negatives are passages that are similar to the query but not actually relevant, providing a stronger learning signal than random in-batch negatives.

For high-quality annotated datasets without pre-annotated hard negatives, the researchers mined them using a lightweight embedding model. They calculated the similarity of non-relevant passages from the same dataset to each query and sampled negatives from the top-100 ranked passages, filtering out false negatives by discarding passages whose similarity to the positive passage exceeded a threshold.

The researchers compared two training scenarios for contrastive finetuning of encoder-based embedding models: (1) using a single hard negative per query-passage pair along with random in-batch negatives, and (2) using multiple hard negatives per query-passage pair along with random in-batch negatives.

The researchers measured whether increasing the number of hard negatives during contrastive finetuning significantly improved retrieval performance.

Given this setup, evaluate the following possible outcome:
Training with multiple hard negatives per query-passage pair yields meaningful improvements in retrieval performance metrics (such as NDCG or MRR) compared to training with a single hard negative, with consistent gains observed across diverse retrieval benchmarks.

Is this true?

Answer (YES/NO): NO